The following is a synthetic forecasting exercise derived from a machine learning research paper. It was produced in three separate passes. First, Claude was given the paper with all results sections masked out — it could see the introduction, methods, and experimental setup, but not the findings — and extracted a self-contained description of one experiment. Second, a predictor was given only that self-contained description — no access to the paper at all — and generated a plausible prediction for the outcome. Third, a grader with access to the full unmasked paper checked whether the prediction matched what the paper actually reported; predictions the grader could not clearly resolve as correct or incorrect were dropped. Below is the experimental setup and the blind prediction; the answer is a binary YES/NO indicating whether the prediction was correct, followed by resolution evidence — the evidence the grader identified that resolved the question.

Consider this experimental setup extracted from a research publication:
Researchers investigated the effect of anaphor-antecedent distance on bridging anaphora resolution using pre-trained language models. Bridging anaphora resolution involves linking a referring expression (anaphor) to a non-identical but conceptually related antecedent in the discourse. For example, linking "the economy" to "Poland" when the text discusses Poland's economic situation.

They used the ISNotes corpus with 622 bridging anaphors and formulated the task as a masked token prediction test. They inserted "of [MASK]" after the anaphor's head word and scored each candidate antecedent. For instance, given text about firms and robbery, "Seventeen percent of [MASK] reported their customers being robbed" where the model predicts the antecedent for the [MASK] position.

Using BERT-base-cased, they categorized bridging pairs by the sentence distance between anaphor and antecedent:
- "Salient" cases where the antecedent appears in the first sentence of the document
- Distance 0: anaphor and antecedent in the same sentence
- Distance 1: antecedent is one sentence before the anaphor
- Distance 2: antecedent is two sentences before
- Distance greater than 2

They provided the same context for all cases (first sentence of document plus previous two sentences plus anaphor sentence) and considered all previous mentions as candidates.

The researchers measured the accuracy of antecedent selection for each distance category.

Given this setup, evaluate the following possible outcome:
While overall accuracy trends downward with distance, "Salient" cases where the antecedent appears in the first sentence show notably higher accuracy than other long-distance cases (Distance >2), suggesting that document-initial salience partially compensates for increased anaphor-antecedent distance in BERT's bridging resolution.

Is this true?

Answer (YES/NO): YES